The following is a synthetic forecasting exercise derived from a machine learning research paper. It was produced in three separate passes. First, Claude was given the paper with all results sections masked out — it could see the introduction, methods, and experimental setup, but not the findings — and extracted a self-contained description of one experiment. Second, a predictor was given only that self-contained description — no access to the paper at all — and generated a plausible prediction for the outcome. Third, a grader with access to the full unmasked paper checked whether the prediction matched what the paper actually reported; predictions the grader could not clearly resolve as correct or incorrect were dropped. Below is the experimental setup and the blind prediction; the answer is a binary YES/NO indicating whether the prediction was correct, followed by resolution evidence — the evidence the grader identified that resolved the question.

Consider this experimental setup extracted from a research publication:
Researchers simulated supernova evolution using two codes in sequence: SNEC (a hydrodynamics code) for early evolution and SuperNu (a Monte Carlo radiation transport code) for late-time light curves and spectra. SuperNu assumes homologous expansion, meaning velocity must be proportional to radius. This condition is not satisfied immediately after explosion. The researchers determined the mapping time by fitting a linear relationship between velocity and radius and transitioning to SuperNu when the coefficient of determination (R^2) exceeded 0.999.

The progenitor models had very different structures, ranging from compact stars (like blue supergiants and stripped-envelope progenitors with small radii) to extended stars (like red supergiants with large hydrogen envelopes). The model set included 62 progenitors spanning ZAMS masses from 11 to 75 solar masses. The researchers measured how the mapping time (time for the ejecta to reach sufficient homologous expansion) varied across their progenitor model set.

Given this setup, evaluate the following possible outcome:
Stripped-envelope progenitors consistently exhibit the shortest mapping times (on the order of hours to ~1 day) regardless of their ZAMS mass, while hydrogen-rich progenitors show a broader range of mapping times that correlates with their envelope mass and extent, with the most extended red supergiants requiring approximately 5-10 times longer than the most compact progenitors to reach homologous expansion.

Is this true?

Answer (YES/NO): NO